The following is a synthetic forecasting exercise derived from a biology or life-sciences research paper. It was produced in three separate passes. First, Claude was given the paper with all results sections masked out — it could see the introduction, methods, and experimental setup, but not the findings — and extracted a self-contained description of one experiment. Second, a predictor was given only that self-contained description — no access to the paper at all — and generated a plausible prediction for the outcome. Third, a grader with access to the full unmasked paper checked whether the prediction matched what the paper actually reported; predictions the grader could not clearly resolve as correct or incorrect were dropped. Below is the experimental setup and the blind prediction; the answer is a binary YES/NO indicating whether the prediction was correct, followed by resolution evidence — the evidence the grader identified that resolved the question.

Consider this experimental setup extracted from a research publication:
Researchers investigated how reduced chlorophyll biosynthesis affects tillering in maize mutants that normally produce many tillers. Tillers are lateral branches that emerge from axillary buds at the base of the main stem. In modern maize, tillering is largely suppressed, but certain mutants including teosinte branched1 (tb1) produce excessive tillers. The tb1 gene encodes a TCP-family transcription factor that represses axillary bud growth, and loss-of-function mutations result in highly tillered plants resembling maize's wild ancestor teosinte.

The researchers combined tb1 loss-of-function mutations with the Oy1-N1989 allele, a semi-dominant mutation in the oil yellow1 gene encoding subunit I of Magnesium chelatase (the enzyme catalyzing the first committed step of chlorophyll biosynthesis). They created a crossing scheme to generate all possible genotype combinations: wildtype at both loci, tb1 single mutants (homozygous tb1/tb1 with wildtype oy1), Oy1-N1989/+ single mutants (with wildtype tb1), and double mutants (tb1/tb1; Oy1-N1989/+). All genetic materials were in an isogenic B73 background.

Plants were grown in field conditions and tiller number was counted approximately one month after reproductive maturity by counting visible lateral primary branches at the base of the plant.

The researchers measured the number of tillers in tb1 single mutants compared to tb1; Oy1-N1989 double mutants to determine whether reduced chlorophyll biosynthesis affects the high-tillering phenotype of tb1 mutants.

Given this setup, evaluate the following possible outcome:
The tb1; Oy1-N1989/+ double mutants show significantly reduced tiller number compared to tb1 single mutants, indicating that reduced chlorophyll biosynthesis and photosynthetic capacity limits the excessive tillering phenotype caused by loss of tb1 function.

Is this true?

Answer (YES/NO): YES